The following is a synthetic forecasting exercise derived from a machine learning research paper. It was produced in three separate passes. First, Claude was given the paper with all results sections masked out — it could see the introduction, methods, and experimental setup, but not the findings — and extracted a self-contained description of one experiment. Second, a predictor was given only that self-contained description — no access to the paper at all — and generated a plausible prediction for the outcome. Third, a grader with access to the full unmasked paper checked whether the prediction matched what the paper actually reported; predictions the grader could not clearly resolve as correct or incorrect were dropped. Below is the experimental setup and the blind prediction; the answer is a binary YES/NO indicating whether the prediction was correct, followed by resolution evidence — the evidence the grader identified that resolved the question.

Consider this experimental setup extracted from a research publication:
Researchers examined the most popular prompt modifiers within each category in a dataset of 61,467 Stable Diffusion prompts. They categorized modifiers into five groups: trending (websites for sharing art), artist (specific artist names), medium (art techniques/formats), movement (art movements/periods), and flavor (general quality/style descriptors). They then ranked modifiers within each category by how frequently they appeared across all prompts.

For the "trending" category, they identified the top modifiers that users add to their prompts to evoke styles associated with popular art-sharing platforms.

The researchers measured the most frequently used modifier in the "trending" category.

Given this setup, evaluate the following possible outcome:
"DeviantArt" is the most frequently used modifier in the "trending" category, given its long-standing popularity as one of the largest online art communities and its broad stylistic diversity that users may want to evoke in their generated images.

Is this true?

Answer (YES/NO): NO